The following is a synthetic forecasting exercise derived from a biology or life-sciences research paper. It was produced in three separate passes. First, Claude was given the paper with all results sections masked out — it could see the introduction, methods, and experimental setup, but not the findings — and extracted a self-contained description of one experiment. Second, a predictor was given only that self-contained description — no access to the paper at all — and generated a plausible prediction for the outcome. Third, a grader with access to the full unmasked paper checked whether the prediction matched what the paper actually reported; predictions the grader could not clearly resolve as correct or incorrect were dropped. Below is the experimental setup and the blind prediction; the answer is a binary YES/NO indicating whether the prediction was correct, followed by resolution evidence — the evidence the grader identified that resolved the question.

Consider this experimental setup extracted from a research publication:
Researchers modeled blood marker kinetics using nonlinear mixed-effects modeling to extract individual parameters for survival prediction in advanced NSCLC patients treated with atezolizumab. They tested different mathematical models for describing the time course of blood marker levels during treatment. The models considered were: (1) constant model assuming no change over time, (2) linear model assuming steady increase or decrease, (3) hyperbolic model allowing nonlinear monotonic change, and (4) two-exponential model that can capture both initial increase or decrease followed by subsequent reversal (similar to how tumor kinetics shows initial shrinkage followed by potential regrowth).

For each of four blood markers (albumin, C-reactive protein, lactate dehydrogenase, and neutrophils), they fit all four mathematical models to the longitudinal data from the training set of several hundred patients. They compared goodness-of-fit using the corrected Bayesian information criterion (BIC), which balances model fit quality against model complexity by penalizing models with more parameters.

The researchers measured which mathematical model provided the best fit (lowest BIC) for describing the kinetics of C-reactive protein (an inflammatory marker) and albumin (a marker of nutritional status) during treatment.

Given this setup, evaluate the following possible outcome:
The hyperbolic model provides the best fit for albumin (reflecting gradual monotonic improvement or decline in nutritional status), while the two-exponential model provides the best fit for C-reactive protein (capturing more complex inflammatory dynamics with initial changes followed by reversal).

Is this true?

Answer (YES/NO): YES